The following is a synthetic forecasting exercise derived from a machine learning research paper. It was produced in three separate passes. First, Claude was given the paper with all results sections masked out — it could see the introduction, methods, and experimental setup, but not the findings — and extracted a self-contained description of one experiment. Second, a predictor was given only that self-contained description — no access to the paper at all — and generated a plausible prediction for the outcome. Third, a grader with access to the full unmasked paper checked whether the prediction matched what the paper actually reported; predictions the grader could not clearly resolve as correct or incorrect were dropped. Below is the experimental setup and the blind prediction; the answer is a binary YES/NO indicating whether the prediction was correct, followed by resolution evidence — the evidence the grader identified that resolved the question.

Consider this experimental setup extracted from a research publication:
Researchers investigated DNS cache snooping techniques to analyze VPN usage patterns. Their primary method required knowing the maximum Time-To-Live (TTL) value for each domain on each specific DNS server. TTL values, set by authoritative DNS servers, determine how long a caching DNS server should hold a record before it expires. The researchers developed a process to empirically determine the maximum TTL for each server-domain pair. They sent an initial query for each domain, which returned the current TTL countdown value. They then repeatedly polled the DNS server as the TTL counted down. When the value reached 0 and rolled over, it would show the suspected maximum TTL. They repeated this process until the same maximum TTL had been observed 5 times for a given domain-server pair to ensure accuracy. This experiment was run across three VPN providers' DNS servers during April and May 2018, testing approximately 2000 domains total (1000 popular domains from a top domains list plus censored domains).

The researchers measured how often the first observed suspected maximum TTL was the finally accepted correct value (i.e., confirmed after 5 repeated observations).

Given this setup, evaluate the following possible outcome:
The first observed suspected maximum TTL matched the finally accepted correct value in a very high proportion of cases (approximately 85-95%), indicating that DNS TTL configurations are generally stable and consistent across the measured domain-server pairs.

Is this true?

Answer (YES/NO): NO